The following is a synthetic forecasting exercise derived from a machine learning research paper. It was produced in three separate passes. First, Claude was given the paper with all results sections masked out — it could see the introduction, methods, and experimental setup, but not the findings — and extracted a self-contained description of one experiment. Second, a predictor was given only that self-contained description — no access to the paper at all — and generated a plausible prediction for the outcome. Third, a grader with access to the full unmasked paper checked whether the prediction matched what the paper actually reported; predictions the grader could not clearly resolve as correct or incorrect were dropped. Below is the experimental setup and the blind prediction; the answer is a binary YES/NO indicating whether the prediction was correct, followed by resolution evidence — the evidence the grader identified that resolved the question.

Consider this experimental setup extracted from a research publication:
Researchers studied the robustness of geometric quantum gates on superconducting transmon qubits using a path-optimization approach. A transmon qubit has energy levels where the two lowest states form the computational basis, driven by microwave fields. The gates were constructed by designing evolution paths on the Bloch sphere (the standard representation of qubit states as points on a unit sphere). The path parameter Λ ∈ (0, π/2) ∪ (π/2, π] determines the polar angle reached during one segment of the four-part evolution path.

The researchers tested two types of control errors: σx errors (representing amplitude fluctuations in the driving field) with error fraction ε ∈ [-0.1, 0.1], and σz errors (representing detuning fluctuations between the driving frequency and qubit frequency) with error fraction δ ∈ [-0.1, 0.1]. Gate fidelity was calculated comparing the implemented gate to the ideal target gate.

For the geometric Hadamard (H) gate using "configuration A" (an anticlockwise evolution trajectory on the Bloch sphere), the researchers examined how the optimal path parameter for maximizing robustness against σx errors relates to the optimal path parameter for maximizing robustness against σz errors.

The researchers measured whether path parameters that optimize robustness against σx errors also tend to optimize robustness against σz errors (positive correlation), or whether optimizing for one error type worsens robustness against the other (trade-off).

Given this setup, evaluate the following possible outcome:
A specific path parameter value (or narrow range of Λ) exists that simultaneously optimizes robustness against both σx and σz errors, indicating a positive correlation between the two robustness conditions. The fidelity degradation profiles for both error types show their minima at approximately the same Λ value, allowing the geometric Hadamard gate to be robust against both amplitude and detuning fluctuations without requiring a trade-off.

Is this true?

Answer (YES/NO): NO